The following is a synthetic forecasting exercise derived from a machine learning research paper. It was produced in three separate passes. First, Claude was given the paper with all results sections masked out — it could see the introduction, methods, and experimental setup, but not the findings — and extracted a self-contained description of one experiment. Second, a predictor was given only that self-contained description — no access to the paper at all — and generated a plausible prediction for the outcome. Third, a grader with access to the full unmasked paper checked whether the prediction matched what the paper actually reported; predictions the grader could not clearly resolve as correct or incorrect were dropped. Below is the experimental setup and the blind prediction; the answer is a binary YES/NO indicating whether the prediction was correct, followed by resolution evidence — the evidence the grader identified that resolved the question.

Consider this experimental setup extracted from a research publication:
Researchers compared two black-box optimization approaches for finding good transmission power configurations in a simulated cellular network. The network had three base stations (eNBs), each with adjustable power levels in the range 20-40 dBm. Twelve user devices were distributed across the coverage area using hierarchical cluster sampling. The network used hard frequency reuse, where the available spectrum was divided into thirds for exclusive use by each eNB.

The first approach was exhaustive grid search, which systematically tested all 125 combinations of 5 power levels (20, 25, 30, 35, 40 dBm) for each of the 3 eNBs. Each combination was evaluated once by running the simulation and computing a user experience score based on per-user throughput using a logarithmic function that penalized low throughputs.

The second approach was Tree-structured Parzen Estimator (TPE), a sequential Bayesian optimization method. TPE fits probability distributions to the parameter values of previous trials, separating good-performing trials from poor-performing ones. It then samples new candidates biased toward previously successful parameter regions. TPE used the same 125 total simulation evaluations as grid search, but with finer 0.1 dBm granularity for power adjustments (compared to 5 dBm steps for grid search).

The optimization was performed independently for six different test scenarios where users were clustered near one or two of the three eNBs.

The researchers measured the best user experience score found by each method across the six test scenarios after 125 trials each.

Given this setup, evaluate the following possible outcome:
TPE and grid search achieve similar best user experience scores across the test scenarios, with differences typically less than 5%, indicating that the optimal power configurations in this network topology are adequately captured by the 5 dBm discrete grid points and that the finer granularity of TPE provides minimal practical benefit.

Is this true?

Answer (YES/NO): NO